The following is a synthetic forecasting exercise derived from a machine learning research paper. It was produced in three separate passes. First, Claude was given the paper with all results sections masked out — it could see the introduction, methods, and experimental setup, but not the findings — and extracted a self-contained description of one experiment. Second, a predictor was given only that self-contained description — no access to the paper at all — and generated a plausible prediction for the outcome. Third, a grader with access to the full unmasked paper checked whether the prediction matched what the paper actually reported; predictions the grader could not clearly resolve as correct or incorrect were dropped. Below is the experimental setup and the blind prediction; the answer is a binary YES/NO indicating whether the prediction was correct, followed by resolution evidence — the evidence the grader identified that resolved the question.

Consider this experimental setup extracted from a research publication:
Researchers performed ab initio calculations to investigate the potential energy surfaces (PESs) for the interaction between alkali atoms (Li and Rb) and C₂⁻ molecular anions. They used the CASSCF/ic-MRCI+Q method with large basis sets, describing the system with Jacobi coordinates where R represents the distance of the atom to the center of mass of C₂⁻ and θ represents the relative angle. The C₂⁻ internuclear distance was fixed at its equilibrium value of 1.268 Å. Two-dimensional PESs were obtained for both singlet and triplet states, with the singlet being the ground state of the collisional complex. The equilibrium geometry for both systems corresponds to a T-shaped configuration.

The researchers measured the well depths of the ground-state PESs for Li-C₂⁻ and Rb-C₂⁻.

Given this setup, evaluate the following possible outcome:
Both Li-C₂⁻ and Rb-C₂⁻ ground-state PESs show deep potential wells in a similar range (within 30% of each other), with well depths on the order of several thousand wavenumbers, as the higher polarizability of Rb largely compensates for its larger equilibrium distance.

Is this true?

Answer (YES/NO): NO